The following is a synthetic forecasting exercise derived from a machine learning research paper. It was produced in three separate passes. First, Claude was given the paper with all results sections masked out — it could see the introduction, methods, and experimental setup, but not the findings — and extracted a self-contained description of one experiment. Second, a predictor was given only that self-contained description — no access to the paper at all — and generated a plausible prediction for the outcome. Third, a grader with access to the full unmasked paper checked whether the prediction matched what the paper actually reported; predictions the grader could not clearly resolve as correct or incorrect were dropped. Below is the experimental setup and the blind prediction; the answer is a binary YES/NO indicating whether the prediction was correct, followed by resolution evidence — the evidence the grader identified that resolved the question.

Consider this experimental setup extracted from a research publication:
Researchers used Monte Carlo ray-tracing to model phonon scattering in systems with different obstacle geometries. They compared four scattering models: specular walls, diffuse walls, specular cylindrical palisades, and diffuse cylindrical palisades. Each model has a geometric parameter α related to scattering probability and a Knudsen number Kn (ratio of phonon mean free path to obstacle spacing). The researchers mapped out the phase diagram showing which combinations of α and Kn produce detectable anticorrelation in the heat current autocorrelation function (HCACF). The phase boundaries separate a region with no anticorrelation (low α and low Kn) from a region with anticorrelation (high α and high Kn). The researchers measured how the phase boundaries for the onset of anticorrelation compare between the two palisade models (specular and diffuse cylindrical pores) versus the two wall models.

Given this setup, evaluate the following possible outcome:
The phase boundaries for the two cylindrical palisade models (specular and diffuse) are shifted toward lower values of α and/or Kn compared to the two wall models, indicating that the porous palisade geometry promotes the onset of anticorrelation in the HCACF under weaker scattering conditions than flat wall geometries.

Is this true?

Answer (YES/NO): NO